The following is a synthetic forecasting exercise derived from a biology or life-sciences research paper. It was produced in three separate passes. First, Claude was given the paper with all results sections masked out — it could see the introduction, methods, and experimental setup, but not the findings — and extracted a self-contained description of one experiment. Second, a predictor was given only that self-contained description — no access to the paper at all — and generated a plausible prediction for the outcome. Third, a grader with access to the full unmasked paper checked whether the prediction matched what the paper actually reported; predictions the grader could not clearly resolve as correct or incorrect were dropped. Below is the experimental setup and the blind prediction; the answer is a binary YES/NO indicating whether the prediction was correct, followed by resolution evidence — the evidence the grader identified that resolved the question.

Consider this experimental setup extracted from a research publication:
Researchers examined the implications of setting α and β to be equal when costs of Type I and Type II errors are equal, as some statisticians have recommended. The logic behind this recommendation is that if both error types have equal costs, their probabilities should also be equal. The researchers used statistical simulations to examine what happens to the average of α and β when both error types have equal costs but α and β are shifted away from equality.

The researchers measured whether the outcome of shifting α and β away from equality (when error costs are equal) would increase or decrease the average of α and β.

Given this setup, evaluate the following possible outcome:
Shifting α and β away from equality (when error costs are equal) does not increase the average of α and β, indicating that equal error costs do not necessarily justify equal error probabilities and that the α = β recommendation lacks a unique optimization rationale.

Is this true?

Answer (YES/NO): YES